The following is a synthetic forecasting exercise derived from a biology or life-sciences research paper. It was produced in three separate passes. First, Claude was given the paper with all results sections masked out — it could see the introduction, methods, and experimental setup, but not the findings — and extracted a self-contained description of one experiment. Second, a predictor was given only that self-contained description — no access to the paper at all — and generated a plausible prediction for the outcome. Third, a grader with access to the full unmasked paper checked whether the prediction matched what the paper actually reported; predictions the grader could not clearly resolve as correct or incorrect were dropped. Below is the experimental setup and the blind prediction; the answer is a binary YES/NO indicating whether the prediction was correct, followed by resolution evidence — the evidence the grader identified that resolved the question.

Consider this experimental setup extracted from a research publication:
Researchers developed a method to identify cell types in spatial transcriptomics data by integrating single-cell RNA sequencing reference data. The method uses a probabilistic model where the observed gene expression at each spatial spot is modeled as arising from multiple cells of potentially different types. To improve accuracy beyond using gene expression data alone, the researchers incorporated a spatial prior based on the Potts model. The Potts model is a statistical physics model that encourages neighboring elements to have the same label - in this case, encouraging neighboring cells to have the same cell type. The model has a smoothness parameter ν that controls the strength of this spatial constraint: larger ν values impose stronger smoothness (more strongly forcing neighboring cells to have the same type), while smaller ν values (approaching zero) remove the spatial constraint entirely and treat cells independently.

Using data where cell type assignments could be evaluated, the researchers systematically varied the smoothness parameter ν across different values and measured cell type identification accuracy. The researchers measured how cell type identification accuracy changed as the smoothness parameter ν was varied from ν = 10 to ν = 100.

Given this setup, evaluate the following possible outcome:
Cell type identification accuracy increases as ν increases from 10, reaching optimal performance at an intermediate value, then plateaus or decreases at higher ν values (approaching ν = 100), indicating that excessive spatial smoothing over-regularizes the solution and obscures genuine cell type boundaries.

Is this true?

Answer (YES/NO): NO